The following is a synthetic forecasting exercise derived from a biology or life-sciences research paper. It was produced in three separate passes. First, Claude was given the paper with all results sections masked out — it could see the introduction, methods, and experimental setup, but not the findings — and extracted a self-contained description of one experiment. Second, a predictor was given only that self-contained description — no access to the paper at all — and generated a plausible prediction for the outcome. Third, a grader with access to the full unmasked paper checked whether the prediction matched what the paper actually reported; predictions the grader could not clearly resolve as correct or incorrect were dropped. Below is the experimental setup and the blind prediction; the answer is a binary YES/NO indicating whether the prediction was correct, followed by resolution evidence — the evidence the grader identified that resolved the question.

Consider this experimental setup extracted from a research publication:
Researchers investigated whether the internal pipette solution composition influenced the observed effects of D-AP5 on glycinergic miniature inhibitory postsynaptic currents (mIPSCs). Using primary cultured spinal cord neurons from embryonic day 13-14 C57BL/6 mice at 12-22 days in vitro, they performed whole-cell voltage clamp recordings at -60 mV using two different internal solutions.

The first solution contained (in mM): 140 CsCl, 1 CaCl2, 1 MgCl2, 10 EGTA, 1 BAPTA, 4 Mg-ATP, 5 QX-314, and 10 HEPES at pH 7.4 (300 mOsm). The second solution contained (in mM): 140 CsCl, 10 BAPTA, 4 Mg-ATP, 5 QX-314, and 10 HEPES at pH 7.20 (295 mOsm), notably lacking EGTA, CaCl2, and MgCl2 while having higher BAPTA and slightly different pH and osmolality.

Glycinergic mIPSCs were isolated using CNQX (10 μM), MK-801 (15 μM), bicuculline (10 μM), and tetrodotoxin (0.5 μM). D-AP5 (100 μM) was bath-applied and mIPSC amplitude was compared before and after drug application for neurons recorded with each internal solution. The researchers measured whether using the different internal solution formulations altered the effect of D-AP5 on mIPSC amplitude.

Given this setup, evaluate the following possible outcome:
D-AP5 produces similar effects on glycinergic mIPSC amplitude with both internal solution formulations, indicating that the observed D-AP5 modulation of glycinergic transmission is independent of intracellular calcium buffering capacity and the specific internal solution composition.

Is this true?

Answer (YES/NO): NO